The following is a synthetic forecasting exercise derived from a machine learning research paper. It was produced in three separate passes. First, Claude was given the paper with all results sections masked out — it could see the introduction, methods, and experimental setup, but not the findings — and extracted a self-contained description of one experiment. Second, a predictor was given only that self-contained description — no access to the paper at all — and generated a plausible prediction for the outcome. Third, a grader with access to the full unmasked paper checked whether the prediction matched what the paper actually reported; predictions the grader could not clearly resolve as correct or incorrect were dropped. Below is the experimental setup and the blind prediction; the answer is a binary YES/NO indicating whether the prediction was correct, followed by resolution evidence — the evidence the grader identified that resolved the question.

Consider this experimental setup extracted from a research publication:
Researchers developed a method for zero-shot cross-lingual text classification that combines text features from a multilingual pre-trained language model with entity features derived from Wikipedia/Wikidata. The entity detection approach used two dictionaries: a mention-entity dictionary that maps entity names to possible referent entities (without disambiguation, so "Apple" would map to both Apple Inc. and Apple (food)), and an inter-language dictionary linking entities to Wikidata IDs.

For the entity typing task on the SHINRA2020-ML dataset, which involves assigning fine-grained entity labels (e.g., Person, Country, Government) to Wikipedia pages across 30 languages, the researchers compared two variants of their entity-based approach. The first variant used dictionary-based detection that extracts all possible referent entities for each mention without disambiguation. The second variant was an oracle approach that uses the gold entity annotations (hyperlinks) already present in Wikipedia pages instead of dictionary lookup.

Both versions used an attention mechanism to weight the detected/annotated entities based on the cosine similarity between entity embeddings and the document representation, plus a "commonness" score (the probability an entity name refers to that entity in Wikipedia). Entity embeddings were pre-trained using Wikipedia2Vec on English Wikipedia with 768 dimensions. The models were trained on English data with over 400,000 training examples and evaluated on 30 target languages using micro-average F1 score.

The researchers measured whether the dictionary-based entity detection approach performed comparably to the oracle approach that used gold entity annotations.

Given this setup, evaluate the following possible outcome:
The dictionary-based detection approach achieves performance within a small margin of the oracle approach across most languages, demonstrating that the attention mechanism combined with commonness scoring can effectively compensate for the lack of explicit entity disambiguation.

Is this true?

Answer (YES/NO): YES